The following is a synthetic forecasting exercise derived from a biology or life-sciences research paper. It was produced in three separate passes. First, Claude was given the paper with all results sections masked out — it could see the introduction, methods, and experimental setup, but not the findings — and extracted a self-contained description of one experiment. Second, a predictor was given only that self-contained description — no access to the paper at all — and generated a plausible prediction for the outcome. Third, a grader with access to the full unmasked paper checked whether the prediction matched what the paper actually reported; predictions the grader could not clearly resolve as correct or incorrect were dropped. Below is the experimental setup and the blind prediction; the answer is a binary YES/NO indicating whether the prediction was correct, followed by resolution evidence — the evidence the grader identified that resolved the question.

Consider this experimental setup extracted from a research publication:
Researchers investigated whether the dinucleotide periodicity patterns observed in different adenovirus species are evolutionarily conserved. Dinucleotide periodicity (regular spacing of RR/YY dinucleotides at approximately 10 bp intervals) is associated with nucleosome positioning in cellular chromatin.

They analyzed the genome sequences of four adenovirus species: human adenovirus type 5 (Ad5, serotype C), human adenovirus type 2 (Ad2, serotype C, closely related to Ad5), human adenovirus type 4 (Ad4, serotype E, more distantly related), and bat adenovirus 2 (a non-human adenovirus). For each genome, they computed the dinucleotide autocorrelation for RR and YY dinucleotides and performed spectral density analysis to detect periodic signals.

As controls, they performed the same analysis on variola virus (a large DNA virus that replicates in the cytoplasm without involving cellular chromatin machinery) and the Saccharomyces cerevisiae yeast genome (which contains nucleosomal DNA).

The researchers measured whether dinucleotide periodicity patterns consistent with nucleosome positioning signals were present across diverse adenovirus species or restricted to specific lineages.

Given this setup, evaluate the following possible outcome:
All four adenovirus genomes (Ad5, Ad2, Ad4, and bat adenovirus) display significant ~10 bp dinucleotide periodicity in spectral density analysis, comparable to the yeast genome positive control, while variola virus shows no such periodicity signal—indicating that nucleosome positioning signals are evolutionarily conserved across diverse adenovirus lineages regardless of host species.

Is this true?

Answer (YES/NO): NO